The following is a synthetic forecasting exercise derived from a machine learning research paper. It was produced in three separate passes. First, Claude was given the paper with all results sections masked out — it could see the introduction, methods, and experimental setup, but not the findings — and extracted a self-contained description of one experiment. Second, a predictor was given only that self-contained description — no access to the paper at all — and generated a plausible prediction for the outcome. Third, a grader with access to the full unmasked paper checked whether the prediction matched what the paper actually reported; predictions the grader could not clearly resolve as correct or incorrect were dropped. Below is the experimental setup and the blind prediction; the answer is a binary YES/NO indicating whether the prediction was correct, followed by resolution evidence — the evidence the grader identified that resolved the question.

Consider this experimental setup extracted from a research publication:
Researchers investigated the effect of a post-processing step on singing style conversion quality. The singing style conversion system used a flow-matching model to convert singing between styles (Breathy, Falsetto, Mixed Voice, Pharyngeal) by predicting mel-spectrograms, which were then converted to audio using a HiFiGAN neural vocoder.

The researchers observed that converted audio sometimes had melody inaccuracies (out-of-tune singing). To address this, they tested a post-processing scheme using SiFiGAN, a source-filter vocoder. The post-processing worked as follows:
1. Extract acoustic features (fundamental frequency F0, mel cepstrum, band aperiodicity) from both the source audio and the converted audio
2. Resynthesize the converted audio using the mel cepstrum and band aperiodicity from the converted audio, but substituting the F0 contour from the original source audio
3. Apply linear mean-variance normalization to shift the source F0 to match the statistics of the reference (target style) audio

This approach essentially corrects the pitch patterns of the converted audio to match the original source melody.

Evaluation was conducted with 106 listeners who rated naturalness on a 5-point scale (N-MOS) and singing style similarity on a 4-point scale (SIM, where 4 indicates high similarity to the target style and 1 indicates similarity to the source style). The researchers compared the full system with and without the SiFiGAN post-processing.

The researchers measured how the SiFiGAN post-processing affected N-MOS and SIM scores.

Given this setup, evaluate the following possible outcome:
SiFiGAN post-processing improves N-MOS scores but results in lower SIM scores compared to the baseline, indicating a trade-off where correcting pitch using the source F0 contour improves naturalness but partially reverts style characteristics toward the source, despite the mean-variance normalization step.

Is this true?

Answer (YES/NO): NO